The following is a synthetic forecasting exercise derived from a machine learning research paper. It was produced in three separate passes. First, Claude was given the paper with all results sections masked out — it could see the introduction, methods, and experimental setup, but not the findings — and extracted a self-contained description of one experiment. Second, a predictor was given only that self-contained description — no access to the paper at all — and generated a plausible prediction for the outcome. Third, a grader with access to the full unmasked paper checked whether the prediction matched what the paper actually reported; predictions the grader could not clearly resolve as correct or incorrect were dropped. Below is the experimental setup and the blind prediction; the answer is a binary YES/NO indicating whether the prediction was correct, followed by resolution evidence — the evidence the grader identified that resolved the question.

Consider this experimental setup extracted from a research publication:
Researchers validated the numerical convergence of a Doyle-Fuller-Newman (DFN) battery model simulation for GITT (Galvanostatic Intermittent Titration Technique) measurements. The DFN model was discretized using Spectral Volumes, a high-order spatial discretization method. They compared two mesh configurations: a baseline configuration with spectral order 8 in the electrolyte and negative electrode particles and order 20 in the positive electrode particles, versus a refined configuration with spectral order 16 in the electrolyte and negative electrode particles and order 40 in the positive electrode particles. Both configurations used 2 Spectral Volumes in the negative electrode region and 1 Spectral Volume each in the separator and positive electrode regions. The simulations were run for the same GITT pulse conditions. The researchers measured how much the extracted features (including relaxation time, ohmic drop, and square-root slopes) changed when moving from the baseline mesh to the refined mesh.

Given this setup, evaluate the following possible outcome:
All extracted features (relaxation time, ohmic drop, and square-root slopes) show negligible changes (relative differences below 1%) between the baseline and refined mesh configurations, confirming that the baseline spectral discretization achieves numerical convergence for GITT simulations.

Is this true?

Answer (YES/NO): YES